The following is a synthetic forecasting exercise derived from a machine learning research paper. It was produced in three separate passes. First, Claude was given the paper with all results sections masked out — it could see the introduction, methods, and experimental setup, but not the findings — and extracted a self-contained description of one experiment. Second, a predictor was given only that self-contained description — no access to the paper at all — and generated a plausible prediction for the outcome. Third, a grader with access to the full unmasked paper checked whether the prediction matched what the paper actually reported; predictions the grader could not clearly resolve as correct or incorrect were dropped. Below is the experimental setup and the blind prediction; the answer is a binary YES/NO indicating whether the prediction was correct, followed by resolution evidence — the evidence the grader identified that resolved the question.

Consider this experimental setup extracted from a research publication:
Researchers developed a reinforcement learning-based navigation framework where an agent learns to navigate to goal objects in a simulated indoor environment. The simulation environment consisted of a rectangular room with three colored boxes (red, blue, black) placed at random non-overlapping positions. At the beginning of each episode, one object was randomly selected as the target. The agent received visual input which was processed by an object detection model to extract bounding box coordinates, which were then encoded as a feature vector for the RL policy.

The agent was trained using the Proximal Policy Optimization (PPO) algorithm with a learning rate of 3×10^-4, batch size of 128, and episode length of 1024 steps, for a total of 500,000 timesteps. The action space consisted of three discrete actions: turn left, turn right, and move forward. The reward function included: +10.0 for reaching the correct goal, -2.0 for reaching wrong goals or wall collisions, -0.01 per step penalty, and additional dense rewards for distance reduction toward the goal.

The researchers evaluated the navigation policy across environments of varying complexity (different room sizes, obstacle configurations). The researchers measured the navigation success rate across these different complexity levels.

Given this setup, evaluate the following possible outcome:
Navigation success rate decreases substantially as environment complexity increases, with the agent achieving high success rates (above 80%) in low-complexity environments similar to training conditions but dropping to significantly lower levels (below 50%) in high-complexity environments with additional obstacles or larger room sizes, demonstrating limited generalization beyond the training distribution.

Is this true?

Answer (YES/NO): NO